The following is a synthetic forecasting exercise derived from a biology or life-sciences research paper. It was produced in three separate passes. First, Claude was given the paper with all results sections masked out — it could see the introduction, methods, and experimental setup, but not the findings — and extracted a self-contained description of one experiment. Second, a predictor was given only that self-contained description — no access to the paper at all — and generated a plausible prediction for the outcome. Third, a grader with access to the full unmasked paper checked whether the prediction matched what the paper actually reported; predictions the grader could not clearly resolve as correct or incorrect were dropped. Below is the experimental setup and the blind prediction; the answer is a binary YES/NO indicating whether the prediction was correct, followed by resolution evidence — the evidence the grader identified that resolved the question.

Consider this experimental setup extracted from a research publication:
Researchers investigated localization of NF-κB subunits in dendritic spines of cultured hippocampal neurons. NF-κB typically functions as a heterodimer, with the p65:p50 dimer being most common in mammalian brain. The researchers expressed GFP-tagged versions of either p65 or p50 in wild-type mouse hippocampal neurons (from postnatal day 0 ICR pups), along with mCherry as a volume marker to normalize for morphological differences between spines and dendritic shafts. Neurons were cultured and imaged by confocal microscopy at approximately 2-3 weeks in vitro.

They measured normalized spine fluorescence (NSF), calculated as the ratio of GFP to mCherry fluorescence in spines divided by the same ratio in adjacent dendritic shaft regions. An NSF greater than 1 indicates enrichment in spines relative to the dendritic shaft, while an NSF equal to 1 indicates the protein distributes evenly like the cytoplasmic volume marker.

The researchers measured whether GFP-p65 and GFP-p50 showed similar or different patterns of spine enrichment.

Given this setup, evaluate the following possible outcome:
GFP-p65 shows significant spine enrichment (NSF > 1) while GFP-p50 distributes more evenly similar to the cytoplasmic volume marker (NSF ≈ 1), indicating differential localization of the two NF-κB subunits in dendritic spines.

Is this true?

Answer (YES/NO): YES